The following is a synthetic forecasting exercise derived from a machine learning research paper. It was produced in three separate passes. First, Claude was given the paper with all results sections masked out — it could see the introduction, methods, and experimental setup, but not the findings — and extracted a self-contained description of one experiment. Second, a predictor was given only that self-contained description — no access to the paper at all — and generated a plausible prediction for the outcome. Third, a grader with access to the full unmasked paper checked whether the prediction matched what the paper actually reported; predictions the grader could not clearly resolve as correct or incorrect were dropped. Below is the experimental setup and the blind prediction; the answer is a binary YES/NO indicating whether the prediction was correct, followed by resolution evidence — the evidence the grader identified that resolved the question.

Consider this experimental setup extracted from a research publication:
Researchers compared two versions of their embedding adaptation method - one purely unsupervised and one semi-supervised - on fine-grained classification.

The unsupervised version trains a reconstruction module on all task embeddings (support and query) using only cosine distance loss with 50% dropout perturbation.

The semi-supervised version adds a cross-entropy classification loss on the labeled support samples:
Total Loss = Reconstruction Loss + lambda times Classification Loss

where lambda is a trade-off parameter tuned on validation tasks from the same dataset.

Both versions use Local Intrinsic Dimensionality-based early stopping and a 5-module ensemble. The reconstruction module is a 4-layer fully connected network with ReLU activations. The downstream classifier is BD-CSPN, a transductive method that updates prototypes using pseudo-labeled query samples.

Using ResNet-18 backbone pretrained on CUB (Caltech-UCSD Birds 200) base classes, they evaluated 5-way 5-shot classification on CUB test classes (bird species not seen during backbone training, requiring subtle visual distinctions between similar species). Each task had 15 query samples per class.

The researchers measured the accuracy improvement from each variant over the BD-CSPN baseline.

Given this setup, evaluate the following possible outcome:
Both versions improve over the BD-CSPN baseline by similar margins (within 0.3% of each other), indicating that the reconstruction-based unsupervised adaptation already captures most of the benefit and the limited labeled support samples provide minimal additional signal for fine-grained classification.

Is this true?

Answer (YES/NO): NO